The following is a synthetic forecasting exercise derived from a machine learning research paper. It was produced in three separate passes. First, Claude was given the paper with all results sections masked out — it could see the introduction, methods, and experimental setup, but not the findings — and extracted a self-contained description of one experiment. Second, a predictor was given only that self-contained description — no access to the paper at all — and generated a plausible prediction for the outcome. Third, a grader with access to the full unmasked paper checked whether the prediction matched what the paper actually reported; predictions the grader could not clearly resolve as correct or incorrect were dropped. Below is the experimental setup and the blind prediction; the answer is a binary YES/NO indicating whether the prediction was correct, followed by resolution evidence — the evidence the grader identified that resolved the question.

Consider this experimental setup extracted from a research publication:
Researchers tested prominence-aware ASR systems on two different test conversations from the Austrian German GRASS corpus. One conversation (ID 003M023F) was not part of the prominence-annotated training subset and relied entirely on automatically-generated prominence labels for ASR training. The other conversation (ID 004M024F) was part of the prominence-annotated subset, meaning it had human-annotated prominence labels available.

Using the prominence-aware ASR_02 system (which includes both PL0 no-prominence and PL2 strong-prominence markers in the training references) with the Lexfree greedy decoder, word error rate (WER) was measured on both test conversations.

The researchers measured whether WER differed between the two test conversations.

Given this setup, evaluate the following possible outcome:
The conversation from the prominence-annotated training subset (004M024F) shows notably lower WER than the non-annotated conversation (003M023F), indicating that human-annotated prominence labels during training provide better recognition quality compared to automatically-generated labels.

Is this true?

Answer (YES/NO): NO